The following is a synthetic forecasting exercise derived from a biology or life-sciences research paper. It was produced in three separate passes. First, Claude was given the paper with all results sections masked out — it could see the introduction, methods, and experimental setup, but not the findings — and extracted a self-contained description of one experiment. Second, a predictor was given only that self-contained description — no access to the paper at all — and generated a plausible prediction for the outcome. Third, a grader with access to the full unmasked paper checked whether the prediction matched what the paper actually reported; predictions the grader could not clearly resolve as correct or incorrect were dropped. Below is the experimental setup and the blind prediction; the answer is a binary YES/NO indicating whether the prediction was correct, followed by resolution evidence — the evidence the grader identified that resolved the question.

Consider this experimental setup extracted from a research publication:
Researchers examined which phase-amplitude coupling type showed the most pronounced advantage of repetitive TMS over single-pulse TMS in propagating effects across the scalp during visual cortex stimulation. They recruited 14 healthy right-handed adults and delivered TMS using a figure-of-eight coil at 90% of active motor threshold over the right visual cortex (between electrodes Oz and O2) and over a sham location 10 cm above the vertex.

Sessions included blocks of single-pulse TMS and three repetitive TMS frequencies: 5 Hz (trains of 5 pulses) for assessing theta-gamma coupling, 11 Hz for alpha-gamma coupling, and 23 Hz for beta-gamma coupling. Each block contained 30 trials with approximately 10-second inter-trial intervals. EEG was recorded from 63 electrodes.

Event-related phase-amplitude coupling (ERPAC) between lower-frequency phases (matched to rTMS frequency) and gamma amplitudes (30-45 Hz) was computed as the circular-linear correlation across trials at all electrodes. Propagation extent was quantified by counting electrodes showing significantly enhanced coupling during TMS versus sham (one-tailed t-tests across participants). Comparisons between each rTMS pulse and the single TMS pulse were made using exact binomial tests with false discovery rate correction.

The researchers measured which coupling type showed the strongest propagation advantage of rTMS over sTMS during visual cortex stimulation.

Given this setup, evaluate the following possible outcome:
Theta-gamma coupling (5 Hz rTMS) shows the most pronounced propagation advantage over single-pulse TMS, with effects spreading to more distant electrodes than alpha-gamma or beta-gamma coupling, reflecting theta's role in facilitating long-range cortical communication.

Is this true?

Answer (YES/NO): YES